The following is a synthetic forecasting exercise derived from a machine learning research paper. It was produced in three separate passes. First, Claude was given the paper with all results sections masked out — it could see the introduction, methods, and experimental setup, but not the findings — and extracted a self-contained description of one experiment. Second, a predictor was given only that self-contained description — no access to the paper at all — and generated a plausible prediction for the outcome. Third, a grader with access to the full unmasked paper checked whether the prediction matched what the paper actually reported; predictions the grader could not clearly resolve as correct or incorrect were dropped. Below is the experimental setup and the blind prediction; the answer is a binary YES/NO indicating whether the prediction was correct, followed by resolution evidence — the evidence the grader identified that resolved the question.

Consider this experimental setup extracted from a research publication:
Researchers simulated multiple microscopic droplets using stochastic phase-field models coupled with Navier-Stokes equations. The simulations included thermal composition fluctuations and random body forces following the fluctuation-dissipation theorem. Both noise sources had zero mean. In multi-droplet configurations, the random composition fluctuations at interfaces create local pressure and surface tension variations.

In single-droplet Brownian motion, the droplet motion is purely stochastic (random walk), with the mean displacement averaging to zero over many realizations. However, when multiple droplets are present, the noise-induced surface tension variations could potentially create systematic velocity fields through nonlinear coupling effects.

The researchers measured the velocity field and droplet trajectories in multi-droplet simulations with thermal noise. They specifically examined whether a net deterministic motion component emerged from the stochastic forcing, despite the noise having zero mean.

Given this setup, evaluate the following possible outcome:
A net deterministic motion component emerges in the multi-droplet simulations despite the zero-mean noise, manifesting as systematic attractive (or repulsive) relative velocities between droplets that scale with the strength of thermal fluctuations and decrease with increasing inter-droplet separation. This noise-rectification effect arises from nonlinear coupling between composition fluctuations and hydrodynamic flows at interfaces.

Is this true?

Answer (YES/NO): YES